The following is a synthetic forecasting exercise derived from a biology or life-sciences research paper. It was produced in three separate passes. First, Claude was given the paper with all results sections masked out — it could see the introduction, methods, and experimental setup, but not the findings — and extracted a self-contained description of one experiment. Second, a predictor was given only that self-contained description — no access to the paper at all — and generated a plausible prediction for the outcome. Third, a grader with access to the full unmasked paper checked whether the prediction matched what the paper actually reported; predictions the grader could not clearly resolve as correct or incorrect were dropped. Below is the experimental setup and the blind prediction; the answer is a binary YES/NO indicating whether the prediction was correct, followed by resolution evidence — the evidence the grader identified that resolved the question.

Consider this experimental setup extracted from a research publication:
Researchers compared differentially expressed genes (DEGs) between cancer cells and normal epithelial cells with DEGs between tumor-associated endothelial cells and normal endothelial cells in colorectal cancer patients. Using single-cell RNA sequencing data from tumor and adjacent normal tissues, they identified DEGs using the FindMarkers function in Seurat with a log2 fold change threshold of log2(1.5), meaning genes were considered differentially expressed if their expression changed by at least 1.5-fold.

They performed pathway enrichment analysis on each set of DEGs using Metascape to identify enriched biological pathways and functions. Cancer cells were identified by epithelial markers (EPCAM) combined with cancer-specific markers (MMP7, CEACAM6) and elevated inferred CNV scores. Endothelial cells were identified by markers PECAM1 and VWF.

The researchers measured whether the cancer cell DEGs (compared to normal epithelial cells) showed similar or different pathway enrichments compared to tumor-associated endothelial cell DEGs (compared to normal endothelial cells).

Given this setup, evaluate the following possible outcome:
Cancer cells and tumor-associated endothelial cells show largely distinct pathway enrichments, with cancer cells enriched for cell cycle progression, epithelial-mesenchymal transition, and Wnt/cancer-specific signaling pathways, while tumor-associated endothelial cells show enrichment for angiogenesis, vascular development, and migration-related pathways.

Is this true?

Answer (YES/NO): NO